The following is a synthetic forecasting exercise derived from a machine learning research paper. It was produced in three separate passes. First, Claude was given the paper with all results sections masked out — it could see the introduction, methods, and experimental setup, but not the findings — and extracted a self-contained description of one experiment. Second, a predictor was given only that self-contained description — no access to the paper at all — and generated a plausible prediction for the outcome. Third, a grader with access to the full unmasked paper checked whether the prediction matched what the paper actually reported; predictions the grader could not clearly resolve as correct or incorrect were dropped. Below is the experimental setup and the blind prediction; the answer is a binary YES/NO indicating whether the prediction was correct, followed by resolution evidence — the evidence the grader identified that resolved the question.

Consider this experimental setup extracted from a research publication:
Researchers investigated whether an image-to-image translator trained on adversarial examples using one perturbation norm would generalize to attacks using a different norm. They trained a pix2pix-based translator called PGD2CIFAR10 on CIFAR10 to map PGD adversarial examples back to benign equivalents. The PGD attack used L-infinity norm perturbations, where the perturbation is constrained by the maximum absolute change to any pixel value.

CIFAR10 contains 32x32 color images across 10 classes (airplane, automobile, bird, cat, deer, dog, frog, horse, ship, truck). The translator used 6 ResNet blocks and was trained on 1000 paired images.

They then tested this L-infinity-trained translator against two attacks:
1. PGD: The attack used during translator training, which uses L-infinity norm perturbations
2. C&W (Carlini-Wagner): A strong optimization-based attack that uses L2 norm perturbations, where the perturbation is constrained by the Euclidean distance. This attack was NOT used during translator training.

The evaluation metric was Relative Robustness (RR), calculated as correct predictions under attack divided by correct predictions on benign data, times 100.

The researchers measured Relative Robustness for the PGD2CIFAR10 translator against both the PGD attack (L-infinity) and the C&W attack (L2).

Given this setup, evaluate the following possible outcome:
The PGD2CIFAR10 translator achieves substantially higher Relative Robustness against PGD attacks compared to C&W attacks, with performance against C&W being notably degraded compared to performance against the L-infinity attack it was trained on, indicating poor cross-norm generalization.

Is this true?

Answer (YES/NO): YES